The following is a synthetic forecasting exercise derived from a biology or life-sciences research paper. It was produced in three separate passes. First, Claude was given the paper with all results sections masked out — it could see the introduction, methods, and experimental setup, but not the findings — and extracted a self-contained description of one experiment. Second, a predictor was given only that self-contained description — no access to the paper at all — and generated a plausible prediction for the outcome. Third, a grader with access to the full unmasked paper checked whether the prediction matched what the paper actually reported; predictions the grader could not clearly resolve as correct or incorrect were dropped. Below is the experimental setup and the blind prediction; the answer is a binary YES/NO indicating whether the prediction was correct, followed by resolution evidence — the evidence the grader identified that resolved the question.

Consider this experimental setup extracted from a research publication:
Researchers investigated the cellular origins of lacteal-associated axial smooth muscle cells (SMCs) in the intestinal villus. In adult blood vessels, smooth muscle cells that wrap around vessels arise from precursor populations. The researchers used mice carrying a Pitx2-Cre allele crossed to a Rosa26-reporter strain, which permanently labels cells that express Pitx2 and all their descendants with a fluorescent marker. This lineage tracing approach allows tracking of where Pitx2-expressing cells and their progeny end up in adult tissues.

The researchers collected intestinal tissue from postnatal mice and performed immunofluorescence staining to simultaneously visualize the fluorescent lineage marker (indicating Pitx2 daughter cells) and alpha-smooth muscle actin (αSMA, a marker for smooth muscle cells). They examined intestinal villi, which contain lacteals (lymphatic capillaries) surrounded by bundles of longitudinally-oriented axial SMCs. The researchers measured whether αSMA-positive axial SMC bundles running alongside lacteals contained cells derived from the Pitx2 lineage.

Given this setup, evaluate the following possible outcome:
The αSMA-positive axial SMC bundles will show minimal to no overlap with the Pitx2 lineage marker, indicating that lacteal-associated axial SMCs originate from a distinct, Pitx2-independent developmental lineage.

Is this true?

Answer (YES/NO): NO